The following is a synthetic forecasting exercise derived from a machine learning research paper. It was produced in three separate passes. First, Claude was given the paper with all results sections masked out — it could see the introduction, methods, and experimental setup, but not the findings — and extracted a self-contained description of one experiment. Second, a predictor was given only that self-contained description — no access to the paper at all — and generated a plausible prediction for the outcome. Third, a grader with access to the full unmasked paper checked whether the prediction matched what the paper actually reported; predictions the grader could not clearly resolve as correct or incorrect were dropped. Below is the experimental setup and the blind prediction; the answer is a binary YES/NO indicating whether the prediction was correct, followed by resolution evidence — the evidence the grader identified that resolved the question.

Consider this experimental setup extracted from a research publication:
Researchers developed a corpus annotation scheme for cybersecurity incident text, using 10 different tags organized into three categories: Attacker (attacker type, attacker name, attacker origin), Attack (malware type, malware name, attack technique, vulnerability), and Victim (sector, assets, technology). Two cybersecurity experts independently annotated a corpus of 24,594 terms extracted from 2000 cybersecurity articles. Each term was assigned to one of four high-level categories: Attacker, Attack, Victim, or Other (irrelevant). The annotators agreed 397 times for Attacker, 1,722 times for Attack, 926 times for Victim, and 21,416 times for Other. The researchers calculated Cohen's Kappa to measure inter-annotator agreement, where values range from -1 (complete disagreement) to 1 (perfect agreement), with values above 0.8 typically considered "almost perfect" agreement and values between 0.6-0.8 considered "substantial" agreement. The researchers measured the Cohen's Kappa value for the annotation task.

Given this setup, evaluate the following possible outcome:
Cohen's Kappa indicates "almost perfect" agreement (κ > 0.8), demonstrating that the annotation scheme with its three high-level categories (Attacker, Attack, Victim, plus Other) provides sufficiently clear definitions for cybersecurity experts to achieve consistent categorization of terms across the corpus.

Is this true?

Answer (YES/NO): YES